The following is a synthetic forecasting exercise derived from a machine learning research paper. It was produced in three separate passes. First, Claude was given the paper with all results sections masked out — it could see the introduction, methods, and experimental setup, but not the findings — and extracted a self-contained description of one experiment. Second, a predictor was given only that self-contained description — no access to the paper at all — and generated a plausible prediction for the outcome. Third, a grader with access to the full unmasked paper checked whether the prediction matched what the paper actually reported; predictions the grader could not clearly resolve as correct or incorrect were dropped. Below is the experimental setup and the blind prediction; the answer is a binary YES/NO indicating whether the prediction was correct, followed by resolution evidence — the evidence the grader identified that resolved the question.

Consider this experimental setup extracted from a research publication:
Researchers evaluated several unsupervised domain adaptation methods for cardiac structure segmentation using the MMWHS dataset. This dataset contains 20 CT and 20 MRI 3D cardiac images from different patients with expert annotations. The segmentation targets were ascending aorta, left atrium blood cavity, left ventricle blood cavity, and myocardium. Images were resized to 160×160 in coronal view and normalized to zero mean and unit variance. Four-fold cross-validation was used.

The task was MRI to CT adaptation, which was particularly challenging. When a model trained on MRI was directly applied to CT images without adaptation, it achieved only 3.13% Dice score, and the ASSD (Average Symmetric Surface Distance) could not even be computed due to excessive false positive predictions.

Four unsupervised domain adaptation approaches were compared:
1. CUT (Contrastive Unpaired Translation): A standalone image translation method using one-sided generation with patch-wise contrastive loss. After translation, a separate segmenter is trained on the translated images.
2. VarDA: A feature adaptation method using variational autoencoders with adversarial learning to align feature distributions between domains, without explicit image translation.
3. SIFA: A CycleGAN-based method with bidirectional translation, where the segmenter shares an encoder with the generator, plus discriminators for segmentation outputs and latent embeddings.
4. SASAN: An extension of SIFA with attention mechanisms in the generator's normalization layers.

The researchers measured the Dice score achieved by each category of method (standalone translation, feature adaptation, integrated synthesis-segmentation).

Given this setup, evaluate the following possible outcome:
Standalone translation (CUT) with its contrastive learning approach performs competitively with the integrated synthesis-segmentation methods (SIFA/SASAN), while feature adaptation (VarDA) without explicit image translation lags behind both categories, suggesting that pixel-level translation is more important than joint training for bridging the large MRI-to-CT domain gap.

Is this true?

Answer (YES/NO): NO